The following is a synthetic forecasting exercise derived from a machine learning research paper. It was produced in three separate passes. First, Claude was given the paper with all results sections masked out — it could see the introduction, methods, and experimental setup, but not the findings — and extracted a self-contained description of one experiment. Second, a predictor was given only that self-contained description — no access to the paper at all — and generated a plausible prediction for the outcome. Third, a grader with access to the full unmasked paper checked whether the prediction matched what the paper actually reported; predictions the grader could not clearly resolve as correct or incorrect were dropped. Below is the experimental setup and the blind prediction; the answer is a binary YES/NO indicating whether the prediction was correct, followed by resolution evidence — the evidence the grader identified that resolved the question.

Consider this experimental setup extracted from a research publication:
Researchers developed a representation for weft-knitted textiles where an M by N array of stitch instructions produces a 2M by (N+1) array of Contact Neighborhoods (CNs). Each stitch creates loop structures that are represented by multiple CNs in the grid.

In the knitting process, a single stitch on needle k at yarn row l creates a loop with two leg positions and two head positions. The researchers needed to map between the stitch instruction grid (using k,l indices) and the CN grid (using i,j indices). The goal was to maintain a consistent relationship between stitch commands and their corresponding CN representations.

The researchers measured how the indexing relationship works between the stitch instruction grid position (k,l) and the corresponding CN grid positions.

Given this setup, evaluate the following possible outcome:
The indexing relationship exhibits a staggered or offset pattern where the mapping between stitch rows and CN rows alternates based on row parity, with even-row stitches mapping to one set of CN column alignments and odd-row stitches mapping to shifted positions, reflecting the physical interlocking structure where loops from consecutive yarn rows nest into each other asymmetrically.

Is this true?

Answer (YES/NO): NO